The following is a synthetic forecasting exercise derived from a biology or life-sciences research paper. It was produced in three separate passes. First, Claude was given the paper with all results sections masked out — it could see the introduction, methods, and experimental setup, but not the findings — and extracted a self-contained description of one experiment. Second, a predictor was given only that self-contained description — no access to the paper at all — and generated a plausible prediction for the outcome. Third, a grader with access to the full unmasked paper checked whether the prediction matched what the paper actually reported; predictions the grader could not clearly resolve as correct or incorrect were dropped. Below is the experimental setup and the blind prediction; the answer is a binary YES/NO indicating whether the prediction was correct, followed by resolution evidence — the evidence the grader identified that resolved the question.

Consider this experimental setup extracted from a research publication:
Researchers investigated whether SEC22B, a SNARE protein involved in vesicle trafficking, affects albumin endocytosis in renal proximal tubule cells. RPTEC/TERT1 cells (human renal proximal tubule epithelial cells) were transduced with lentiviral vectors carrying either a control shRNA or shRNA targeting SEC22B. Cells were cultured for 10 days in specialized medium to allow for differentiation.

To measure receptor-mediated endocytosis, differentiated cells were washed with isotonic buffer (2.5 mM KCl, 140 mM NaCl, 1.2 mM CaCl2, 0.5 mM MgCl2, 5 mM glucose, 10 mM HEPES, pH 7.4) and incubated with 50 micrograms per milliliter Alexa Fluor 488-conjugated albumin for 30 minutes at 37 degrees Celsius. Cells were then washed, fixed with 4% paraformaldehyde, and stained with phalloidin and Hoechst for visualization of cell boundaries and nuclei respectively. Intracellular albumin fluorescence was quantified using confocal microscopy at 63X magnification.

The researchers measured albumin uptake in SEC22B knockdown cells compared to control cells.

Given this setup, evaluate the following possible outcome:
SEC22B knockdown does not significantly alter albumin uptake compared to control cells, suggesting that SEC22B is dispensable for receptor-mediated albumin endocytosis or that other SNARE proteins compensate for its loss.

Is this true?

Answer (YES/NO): NO